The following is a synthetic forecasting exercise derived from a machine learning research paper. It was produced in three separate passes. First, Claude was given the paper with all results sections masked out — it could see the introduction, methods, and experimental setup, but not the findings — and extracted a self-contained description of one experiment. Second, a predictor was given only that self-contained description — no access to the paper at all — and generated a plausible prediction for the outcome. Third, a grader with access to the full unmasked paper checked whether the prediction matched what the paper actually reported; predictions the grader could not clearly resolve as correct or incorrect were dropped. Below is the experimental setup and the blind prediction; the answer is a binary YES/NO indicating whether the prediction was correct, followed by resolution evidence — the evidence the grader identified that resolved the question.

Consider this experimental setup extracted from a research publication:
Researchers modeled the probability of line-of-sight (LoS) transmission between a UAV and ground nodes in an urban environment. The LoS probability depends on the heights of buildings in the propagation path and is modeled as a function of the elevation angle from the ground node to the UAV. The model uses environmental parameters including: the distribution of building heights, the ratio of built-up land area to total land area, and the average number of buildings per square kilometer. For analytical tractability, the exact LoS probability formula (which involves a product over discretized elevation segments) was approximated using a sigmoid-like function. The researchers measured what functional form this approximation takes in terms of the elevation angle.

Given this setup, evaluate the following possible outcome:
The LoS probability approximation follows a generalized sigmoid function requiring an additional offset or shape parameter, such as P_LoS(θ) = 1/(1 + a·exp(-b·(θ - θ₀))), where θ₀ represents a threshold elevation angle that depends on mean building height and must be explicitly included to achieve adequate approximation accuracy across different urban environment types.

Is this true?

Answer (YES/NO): NO